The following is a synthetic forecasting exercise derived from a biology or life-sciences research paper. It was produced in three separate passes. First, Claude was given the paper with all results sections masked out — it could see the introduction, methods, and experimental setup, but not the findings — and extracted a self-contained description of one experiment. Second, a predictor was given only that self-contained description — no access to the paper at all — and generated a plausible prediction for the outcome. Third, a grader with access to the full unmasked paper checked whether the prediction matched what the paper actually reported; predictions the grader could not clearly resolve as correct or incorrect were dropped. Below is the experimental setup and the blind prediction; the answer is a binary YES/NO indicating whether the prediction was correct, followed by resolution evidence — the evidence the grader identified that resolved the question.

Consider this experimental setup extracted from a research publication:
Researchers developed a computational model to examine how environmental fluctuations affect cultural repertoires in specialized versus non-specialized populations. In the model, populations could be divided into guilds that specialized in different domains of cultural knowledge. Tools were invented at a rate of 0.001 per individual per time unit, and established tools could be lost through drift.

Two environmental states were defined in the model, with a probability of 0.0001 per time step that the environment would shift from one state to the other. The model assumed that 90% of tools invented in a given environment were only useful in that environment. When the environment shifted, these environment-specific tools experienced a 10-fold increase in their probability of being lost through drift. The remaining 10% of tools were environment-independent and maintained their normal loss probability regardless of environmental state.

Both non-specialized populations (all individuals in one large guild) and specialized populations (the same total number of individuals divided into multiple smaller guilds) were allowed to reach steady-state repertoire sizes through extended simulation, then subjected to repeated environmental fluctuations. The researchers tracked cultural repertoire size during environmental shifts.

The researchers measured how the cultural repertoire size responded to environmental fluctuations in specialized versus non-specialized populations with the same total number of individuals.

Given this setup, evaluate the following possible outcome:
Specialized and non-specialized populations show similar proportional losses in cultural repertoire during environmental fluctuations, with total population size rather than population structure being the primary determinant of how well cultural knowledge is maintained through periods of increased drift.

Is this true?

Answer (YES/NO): NO